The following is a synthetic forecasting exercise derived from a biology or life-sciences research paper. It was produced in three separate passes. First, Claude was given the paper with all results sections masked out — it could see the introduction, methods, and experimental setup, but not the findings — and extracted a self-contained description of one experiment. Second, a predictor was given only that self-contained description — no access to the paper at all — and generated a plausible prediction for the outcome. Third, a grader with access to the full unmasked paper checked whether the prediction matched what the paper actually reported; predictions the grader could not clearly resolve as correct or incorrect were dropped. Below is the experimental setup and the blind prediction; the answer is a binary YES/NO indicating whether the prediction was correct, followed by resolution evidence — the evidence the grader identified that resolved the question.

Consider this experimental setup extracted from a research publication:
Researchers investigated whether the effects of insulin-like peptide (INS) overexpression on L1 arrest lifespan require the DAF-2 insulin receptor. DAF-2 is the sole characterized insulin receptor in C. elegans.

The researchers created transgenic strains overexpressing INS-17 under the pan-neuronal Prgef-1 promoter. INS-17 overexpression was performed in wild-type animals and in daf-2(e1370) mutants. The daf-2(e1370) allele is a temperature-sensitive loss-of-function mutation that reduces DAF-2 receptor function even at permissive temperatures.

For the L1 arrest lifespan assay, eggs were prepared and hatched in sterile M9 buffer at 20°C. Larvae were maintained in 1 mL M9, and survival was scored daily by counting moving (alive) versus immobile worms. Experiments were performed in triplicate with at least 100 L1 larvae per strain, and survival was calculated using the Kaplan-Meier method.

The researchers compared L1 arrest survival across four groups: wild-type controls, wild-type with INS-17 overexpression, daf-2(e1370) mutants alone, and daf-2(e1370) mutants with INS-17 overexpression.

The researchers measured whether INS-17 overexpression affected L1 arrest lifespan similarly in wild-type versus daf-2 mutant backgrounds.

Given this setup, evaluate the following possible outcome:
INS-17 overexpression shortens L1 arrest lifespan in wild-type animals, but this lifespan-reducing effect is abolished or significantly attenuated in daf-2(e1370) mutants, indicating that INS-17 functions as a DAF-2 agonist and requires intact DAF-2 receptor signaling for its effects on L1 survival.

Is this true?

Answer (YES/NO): NO